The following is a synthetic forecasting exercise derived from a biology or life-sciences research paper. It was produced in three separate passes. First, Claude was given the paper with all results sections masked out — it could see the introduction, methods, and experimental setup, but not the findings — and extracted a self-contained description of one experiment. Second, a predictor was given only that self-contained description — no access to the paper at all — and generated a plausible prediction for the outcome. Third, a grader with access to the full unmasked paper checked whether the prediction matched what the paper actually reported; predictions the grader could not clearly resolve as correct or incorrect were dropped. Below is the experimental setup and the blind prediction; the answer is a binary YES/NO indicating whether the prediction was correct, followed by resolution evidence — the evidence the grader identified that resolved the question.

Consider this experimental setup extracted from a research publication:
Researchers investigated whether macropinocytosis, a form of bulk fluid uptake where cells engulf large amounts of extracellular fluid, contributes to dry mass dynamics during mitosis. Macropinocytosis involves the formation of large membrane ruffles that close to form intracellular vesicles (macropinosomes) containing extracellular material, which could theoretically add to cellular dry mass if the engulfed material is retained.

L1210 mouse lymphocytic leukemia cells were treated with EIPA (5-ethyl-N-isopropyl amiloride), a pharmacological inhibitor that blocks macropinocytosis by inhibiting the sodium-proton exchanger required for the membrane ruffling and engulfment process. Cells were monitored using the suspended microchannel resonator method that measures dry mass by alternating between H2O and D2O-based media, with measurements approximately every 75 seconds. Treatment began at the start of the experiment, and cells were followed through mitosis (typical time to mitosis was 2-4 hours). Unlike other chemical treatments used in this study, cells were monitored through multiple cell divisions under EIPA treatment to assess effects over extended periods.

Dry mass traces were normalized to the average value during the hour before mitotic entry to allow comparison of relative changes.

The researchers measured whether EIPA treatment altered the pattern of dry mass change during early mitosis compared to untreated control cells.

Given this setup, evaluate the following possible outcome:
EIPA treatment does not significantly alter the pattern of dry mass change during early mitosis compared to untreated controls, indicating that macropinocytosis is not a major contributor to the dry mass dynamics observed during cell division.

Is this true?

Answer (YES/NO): YES